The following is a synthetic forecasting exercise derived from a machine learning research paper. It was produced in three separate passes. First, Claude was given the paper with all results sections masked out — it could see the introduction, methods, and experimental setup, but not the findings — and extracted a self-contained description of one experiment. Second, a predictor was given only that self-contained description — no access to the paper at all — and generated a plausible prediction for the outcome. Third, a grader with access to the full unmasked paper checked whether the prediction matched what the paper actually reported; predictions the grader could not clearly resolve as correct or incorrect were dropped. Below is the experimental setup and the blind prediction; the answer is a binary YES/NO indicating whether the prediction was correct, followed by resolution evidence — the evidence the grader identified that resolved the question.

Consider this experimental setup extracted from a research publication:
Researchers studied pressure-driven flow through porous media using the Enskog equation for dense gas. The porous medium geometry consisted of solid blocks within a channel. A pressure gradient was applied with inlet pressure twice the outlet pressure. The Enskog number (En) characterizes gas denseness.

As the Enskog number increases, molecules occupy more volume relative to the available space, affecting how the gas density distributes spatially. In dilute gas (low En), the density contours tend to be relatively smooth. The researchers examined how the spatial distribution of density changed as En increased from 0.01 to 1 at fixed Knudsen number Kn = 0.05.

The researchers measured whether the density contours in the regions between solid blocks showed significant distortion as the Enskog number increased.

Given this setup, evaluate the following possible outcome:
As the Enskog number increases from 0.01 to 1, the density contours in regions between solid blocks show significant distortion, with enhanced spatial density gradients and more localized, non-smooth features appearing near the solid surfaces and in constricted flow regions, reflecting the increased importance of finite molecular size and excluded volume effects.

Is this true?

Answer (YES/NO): YES